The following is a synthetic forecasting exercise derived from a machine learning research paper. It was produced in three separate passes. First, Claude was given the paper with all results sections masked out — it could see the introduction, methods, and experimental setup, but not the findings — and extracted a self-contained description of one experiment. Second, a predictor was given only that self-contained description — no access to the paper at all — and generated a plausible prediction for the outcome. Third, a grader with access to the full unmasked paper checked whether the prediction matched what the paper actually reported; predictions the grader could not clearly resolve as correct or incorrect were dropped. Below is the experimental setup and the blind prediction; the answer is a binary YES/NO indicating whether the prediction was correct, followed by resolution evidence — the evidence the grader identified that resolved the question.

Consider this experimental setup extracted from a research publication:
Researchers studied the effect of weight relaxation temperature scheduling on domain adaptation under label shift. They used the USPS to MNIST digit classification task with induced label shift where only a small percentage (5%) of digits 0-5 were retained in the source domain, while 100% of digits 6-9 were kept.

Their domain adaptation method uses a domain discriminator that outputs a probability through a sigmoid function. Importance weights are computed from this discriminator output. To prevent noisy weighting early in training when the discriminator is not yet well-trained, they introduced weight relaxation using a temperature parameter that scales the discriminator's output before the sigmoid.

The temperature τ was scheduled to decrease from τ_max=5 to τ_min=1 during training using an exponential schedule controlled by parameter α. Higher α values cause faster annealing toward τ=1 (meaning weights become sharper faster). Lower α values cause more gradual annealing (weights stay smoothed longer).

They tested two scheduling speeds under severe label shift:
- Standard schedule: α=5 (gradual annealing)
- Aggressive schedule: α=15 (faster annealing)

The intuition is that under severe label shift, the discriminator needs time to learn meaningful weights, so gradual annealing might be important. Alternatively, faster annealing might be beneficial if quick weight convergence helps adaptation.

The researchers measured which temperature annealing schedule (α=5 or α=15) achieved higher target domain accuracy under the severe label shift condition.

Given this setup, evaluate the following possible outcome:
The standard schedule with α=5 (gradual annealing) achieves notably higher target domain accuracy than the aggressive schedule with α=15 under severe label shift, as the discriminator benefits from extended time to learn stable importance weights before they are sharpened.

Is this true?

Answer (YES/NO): NO